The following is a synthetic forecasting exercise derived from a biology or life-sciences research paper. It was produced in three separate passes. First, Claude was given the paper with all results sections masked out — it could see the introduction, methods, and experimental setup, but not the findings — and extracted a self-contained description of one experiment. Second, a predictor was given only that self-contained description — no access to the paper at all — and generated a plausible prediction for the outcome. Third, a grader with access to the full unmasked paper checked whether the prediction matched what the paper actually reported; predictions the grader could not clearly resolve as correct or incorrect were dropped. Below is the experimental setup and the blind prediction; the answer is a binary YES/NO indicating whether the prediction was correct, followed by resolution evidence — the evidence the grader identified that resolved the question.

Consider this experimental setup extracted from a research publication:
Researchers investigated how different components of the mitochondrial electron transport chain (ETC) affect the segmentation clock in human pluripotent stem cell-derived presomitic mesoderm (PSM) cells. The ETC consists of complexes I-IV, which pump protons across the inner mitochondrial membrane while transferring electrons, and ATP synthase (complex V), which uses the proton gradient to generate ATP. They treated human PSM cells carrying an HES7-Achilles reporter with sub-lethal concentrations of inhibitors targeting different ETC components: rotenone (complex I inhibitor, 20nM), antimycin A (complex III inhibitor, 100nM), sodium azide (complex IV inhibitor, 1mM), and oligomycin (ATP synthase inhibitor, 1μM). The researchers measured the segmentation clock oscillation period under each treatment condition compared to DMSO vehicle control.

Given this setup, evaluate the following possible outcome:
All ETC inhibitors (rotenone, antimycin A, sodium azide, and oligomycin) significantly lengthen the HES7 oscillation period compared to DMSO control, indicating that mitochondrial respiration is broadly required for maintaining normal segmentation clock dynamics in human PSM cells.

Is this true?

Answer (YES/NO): NO